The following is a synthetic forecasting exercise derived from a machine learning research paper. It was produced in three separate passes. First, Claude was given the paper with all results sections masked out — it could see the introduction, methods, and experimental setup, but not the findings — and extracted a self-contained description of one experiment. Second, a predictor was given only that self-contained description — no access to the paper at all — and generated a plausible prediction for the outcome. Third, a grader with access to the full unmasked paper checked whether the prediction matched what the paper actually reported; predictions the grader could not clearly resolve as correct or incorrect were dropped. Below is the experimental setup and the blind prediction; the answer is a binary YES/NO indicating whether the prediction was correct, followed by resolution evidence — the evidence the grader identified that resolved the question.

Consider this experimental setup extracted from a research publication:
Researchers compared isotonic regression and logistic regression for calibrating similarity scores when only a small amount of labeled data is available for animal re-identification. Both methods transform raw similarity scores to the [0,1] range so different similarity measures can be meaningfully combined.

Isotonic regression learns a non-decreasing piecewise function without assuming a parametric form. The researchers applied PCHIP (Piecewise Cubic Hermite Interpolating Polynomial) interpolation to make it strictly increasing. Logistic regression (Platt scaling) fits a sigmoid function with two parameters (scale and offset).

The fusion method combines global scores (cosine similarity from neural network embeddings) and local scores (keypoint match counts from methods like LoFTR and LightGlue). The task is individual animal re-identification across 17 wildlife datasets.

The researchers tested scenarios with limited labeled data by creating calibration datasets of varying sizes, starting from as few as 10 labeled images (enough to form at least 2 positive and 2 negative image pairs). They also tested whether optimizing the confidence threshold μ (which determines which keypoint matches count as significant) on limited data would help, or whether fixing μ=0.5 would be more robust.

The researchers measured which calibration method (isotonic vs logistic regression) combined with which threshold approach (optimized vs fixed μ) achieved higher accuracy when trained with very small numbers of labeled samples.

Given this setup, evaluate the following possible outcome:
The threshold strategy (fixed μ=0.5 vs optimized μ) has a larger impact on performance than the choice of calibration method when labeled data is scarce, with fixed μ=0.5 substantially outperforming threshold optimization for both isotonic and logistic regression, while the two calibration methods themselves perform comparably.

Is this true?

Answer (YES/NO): NO